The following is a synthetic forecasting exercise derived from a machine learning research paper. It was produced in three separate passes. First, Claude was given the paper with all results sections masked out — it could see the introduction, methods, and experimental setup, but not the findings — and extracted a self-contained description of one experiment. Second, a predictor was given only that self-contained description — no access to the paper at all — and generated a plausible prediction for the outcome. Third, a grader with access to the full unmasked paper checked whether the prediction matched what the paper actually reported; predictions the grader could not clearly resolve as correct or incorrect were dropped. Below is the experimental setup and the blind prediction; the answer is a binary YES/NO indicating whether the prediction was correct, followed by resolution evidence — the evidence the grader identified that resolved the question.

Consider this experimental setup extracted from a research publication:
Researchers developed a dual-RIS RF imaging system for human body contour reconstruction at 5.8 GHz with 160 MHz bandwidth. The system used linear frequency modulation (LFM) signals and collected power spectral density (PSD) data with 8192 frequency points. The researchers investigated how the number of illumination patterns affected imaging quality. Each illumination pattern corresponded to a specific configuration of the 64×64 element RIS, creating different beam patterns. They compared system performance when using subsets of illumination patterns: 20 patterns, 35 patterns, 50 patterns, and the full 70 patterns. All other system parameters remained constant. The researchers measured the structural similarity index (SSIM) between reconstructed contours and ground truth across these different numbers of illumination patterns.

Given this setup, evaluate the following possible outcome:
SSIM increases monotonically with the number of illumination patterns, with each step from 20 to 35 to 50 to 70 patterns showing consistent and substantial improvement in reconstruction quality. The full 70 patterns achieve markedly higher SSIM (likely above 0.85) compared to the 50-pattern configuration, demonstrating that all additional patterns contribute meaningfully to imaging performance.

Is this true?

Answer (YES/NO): NO